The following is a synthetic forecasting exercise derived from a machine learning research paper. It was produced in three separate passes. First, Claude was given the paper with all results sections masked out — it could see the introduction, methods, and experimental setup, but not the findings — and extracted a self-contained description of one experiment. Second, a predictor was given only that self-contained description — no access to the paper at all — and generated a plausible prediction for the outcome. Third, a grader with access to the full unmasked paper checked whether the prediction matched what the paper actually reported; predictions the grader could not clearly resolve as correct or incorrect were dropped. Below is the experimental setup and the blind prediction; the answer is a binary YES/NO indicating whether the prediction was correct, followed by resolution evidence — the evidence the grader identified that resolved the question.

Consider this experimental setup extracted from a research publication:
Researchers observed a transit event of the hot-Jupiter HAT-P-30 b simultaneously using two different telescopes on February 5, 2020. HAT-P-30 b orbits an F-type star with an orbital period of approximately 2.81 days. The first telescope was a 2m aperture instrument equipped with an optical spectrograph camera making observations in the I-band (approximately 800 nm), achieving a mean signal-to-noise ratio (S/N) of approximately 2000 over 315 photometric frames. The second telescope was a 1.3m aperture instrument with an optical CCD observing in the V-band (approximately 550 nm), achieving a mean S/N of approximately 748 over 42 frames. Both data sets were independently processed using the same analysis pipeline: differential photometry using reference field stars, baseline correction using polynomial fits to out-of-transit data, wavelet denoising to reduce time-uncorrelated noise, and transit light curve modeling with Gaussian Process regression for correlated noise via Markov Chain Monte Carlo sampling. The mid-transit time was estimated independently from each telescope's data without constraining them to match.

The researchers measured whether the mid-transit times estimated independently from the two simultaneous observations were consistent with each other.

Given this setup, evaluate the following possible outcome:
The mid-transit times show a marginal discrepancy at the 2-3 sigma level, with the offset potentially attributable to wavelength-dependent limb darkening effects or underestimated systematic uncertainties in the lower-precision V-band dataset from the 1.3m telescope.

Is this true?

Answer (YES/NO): NO